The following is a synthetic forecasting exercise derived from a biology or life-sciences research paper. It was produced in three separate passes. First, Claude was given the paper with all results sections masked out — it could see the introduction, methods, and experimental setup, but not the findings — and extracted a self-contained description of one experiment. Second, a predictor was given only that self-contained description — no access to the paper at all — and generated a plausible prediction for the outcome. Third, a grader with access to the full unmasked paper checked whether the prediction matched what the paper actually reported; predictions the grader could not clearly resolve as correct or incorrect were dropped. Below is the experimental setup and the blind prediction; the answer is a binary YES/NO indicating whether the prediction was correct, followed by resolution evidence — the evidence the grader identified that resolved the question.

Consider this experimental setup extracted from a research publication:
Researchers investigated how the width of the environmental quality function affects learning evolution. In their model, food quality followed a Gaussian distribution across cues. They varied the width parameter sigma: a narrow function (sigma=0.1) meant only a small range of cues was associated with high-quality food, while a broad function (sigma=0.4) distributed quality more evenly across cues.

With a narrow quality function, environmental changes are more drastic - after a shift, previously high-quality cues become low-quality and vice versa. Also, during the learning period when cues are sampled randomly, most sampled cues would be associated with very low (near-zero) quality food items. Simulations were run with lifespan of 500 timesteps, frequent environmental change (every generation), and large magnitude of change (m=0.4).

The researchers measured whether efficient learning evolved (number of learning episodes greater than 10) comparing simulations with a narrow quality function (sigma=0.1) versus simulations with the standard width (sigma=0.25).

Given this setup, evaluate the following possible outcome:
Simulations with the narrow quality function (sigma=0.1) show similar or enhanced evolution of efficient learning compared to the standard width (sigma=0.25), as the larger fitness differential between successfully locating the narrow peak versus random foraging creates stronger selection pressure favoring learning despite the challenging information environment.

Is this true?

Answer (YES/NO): NO